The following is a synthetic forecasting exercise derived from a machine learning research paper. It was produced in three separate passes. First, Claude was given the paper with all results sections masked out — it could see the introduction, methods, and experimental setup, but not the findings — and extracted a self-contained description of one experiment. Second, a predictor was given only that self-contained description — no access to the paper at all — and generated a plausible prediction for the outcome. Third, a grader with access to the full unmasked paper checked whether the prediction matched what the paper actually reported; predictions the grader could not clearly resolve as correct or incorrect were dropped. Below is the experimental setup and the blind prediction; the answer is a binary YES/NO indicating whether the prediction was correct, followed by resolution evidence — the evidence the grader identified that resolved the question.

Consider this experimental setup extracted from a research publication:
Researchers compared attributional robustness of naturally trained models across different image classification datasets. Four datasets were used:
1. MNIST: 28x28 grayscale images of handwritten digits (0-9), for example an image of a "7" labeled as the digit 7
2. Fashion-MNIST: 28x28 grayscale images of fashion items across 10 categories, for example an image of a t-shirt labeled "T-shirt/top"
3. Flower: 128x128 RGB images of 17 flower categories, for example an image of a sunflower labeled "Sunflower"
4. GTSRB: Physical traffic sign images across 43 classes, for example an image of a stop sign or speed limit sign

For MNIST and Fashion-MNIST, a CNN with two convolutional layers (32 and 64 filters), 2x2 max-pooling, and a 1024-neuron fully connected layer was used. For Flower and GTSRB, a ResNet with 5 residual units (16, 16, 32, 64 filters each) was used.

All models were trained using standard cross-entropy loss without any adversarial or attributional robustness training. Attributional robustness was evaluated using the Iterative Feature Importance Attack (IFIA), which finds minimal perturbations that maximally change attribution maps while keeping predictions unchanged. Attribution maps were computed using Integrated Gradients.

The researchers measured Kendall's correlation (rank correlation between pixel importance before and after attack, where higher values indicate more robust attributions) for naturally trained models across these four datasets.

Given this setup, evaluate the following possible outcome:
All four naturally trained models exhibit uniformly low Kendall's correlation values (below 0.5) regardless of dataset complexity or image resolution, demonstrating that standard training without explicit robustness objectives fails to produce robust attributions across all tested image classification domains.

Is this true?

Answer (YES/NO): NO